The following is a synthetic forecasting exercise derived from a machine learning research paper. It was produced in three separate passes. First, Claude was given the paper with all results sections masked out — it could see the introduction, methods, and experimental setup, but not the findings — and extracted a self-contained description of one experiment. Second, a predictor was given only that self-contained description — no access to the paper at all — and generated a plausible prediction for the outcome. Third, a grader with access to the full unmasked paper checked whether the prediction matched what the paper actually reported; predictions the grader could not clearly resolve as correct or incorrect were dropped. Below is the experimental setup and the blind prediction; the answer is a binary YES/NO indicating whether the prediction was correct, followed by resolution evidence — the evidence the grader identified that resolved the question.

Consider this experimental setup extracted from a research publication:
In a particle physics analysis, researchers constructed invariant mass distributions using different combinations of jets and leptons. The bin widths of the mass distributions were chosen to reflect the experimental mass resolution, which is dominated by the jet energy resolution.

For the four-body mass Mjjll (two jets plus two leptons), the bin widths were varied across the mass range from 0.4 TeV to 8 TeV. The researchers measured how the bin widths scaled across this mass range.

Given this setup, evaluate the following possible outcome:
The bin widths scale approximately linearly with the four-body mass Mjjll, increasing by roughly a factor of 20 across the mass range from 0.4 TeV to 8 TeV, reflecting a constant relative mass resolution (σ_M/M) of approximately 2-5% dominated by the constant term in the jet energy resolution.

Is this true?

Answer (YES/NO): NO